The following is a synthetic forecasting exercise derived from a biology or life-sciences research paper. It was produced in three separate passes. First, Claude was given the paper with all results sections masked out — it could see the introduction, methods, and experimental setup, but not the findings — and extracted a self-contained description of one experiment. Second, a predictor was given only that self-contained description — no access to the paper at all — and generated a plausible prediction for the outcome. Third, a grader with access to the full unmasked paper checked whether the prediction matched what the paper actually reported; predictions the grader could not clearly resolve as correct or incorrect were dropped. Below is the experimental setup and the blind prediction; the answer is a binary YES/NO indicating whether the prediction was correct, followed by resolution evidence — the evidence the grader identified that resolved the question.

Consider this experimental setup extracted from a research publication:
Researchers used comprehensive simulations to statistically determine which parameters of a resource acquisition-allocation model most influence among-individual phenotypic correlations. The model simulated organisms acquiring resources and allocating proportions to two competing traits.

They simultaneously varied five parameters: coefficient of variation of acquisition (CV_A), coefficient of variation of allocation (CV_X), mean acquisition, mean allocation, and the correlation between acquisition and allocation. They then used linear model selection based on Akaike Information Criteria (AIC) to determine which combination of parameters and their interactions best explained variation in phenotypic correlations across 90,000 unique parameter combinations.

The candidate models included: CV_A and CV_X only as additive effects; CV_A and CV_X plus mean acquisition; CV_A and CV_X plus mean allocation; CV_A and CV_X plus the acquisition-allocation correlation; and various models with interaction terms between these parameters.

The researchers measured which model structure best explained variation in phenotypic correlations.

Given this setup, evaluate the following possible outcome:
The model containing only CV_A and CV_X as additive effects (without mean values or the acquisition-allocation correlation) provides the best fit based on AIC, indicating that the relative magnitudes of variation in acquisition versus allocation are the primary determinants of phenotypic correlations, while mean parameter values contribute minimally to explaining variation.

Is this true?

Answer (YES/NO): NO